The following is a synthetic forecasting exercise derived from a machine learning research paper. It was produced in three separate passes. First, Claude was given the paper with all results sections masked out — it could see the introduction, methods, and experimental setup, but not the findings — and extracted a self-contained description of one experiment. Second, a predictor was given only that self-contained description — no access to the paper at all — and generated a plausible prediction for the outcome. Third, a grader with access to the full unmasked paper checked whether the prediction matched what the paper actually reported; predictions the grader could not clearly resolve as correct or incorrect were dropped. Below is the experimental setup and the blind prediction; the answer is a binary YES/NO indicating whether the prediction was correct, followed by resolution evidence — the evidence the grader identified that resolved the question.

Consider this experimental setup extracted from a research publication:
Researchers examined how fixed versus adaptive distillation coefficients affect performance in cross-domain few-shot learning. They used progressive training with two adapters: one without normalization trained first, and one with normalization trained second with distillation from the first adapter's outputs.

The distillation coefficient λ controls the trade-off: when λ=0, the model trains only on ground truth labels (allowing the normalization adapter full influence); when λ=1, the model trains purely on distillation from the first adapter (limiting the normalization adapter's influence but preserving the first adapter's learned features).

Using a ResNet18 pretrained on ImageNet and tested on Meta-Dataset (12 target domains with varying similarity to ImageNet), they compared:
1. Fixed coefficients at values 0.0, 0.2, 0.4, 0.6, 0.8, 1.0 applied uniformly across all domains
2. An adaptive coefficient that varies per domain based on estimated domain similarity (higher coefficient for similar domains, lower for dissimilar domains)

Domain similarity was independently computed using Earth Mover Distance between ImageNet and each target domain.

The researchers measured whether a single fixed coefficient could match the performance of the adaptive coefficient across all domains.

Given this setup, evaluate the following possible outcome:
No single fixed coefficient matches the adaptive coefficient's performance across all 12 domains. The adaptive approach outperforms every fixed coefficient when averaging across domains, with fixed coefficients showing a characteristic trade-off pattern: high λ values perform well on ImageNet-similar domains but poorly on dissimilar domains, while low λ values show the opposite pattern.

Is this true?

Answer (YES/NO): YES